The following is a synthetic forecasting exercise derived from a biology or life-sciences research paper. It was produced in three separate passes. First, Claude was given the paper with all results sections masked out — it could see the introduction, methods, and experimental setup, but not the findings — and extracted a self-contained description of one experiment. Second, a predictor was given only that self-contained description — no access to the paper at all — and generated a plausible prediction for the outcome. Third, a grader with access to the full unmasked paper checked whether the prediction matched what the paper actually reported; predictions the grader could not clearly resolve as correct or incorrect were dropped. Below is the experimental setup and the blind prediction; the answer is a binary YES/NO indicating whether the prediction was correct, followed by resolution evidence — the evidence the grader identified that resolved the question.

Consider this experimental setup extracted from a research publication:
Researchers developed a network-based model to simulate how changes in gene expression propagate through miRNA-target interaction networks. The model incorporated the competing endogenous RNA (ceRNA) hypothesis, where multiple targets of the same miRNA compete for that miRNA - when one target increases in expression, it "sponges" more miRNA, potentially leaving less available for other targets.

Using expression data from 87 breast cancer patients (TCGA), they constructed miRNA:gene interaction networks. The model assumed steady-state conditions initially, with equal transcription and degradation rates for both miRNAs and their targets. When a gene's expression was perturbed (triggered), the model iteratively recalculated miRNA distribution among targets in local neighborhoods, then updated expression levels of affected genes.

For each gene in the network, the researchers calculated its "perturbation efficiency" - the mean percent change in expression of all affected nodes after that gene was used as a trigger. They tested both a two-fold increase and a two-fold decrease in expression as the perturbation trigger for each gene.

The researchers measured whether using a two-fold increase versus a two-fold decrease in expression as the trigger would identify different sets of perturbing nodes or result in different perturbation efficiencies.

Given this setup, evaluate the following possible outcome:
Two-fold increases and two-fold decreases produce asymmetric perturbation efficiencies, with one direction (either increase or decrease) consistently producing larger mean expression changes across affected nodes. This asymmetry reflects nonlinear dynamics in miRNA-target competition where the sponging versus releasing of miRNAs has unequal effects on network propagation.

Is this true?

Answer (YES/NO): NO